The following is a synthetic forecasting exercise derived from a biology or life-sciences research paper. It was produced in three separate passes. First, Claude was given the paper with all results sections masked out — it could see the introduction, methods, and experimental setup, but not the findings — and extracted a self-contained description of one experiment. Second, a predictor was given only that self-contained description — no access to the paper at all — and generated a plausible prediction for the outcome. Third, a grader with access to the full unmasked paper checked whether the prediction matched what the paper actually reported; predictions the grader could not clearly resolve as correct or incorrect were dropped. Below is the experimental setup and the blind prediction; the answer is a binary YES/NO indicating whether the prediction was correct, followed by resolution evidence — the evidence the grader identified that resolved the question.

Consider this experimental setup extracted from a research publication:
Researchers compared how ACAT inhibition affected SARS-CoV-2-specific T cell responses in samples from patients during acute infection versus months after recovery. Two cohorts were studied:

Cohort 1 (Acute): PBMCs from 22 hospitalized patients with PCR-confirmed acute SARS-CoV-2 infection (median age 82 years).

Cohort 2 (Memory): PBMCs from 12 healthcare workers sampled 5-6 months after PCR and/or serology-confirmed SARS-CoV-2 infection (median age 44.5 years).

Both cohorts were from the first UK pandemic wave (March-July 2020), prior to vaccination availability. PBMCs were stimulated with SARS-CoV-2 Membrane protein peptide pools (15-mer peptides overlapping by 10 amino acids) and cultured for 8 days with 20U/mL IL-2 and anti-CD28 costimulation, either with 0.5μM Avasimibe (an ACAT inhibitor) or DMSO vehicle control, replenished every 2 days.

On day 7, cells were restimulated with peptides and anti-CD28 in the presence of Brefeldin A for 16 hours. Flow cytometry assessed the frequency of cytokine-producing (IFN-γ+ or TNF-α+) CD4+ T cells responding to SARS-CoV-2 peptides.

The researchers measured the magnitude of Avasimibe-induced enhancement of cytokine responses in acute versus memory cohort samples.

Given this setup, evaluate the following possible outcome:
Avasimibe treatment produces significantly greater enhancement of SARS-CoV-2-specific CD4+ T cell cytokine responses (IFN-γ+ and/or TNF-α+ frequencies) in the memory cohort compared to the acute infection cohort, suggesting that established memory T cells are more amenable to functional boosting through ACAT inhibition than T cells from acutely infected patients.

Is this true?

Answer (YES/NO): NO